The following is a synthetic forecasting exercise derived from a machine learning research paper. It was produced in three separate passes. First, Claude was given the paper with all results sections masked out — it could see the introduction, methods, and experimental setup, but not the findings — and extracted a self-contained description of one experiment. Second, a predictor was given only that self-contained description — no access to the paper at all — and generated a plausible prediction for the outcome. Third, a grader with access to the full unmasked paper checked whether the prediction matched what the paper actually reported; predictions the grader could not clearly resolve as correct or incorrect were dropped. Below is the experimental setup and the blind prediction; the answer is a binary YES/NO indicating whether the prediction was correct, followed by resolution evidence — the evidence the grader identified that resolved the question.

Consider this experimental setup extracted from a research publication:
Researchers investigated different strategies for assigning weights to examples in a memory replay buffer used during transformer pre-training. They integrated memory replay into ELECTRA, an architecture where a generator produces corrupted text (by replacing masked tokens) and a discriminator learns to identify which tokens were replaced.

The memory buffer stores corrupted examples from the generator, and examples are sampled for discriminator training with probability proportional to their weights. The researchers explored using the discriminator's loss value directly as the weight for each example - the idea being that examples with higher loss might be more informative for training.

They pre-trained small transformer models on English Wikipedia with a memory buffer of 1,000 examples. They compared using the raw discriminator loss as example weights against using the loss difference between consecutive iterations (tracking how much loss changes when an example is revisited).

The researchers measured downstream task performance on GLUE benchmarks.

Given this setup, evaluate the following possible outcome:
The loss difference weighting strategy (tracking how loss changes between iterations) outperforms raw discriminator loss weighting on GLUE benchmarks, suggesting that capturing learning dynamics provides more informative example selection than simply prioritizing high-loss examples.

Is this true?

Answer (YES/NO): YES